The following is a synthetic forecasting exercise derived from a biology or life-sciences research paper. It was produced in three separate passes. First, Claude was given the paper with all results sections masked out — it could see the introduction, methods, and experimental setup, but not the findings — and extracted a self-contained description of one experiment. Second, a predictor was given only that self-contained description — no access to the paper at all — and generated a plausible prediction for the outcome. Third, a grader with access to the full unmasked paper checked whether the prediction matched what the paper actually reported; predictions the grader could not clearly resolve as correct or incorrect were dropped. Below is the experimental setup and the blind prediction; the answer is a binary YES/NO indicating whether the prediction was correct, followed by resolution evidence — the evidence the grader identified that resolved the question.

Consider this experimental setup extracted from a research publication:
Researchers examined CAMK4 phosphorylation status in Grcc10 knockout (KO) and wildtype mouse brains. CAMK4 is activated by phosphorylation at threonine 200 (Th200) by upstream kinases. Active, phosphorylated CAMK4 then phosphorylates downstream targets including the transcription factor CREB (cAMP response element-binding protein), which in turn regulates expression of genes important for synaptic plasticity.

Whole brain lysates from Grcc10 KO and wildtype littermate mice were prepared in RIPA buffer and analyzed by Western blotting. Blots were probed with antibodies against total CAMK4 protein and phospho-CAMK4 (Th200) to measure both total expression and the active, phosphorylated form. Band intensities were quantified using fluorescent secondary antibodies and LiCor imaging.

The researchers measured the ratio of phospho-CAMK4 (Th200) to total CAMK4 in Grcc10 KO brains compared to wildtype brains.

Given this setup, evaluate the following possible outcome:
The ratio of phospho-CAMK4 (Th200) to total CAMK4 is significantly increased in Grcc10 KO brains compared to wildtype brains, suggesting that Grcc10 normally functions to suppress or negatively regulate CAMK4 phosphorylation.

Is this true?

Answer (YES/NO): NO